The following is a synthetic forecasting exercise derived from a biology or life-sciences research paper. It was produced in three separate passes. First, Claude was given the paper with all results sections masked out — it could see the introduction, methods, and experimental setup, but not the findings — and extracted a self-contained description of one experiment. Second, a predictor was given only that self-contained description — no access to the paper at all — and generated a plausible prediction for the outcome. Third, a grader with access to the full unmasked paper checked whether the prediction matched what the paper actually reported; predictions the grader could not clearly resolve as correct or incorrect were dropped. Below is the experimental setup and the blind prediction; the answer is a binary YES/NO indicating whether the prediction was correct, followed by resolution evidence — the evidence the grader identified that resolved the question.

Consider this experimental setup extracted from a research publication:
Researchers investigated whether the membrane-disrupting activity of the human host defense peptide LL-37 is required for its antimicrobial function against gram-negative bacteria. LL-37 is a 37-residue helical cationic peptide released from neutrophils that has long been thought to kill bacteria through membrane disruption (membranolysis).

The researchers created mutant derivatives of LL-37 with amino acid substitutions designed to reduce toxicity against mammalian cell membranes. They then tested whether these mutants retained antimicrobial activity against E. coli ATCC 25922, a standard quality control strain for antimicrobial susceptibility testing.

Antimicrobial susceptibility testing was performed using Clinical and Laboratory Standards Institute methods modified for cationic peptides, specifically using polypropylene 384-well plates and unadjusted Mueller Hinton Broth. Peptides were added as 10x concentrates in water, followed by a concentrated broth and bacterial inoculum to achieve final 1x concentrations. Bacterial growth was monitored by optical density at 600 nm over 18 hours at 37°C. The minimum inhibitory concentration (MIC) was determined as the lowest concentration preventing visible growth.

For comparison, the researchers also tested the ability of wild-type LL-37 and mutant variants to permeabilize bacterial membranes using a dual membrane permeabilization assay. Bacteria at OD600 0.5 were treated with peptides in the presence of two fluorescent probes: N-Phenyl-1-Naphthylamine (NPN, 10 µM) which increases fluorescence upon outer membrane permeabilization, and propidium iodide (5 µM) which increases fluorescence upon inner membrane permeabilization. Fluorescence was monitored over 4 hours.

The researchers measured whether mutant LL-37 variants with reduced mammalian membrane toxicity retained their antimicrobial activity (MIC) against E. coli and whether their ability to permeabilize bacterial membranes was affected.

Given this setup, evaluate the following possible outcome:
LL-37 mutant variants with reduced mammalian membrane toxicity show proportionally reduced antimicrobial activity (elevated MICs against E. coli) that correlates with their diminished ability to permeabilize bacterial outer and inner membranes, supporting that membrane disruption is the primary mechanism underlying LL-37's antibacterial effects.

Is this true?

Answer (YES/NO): NO